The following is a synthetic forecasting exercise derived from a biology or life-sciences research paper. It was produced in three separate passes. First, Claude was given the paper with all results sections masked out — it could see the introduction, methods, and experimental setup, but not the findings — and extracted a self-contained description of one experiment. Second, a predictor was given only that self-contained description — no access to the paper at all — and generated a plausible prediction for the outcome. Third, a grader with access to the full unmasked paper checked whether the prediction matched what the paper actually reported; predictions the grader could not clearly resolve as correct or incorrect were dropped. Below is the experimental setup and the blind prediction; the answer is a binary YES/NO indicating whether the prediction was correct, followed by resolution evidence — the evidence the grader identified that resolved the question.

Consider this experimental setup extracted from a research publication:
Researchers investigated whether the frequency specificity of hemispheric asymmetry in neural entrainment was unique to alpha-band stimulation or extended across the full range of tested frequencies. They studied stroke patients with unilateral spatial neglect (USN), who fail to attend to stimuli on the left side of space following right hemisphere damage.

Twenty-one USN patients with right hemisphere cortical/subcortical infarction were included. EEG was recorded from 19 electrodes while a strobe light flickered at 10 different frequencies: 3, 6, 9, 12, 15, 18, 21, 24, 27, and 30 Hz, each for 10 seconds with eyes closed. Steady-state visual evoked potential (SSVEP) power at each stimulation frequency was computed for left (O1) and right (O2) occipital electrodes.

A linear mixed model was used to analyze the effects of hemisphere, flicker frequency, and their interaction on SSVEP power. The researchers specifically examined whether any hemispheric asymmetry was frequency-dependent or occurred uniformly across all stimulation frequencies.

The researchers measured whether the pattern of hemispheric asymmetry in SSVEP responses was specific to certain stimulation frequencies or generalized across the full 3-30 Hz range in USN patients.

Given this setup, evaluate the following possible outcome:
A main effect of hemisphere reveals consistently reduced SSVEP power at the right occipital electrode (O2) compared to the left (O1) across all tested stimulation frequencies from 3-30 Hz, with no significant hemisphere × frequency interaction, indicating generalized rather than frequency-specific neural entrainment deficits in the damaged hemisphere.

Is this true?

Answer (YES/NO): NO